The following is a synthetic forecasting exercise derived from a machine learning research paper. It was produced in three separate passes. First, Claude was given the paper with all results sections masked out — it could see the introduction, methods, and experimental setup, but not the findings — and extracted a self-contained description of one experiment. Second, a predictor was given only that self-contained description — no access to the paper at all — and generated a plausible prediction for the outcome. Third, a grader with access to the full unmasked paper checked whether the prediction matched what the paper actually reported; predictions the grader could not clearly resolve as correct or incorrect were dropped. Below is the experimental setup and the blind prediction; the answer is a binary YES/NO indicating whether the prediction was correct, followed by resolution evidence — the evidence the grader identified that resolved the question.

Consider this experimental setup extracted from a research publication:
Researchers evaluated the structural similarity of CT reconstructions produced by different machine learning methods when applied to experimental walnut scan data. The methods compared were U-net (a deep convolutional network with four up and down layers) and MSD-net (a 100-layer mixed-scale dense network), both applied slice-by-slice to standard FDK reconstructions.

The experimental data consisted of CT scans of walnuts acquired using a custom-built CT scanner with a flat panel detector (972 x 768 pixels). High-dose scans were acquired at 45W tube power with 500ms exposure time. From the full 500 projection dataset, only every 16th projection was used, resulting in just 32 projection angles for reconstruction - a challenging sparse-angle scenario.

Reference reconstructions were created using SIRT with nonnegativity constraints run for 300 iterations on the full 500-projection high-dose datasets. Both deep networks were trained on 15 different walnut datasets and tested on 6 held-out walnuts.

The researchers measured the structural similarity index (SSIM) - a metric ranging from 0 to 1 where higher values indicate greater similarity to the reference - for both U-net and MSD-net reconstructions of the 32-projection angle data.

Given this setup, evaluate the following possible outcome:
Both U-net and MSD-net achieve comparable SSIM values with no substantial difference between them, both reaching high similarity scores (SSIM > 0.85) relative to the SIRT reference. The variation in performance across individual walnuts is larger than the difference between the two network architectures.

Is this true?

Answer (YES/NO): YES